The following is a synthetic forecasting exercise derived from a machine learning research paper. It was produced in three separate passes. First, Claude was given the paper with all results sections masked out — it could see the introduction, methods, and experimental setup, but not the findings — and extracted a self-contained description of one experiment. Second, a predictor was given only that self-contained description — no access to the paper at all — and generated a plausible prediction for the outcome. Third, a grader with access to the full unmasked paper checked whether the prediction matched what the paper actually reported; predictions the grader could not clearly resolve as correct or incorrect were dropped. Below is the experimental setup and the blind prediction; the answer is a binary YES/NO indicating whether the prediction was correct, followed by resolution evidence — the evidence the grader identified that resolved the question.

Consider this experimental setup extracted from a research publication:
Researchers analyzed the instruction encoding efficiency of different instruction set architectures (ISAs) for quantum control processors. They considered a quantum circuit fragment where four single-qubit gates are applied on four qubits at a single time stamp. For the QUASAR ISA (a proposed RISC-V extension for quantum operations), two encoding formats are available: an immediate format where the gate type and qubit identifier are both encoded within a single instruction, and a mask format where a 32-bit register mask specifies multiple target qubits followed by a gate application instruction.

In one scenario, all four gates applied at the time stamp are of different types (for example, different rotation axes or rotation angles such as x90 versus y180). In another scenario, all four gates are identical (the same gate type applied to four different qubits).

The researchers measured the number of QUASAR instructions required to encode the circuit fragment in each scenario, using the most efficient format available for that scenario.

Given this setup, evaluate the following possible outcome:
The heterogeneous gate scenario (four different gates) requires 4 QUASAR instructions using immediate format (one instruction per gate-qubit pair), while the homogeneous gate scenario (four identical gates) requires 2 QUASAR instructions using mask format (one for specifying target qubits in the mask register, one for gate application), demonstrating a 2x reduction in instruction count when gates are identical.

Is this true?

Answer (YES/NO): YES